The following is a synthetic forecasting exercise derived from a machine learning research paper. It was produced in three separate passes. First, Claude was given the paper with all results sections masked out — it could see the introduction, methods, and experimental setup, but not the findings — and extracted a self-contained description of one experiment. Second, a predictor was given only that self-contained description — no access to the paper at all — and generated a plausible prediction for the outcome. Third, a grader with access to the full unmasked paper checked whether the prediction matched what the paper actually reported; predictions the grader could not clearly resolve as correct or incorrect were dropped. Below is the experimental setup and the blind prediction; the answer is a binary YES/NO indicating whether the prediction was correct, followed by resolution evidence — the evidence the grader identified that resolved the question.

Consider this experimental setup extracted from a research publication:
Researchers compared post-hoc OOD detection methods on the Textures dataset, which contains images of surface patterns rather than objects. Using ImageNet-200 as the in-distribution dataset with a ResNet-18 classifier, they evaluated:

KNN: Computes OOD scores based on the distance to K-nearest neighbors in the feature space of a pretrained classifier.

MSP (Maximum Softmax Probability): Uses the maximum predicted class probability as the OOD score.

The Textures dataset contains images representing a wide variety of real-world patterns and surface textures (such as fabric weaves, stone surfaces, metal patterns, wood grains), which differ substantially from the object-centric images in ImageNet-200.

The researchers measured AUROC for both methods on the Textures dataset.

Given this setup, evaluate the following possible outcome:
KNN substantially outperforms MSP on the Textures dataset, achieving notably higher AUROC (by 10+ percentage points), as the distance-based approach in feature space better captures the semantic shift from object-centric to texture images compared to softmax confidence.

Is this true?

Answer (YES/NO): NO